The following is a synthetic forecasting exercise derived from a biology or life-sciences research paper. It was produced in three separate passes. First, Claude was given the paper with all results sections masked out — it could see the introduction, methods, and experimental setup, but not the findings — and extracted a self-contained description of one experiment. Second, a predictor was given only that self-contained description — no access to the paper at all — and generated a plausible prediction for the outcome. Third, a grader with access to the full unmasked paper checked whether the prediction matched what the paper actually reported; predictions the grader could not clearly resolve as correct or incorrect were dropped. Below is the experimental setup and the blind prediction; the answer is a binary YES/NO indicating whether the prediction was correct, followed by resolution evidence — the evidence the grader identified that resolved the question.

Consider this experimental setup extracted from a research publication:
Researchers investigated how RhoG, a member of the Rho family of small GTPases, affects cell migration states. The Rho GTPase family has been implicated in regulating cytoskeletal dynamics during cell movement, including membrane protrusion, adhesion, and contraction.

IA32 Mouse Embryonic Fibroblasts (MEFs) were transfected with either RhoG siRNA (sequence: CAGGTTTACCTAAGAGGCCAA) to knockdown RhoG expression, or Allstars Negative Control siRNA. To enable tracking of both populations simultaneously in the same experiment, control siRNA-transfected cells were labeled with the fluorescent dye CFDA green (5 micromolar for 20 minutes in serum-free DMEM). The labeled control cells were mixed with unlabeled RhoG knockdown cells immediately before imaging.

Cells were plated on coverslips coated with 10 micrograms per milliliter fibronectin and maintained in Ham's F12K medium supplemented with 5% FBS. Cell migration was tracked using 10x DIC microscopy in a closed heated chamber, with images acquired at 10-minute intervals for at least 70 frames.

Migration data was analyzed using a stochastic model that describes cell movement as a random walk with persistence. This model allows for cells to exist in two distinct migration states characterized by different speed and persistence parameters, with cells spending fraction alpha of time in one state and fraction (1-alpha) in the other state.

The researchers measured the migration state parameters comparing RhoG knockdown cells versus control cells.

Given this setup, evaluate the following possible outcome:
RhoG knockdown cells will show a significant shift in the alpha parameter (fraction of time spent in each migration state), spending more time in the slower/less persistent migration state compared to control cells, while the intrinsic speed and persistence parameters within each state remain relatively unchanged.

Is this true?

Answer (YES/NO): NO